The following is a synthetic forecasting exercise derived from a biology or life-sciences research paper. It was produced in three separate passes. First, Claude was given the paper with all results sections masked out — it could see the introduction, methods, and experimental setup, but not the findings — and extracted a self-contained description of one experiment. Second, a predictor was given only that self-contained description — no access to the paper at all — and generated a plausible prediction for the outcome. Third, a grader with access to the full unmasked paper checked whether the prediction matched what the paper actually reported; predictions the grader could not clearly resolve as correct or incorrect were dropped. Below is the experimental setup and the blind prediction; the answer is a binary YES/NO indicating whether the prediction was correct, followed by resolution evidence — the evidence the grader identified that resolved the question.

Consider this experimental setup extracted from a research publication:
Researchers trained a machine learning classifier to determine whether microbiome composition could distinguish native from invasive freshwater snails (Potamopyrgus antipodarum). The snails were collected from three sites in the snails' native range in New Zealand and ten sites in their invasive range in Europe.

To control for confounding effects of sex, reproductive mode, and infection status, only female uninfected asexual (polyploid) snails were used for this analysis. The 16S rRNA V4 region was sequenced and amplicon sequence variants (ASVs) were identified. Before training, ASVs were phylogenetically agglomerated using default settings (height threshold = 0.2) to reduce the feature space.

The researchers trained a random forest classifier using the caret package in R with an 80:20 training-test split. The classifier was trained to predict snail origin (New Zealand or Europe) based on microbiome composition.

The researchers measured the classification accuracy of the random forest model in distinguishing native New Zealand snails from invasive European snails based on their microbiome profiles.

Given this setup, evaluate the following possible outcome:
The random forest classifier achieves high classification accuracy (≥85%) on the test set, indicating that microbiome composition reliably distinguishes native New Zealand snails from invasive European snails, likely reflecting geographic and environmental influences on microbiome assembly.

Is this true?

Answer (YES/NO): YES